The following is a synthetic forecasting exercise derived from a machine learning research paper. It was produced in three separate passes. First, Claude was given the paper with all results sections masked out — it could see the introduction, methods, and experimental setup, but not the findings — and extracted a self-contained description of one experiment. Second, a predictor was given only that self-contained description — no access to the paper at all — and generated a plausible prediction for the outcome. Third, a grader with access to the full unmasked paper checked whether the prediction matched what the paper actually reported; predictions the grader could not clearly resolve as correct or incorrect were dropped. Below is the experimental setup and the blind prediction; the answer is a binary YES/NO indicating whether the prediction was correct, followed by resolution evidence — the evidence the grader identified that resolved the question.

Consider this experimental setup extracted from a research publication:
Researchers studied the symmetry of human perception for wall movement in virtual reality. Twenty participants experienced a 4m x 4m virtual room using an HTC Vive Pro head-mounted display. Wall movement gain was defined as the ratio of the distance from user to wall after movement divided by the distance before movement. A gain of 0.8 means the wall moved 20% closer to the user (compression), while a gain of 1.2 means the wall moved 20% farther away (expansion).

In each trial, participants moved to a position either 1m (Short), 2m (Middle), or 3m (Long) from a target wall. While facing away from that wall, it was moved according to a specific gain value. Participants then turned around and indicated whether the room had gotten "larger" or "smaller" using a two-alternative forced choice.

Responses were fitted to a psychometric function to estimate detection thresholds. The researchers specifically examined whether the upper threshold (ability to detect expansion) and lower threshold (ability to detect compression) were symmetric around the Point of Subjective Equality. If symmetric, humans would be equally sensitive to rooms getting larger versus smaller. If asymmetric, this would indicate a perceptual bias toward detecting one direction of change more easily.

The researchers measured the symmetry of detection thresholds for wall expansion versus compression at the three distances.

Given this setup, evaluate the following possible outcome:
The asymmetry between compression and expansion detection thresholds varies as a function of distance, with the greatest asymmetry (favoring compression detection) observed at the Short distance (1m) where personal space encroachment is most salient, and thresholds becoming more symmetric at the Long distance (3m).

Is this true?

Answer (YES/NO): NO